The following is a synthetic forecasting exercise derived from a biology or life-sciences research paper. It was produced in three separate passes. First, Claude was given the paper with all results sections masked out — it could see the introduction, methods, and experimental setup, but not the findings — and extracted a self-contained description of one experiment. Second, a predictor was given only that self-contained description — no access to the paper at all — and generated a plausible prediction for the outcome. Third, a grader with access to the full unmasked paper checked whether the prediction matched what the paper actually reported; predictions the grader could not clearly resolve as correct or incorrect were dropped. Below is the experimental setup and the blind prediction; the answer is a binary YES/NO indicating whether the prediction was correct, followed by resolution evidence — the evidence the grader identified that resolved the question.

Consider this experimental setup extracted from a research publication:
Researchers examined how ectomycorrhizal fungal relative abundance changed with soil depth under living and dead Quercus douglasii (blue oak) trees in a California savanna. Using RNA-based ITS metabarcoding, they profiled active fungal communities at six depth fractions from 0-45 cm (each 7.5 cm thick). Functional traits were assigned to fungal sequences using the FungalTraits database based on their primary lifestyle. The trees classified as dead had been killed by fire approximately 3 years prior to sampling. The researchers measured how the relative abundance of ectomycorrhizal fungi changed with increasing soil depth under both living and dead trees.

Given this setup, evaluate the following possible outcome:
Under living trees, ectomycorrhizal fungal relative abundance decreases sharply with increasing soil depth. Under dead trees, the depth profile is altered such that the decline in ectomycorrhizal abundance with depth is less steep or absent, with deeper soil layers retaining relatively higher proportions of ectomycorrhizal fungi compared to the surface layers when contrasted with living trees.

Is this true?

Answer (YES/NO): NO